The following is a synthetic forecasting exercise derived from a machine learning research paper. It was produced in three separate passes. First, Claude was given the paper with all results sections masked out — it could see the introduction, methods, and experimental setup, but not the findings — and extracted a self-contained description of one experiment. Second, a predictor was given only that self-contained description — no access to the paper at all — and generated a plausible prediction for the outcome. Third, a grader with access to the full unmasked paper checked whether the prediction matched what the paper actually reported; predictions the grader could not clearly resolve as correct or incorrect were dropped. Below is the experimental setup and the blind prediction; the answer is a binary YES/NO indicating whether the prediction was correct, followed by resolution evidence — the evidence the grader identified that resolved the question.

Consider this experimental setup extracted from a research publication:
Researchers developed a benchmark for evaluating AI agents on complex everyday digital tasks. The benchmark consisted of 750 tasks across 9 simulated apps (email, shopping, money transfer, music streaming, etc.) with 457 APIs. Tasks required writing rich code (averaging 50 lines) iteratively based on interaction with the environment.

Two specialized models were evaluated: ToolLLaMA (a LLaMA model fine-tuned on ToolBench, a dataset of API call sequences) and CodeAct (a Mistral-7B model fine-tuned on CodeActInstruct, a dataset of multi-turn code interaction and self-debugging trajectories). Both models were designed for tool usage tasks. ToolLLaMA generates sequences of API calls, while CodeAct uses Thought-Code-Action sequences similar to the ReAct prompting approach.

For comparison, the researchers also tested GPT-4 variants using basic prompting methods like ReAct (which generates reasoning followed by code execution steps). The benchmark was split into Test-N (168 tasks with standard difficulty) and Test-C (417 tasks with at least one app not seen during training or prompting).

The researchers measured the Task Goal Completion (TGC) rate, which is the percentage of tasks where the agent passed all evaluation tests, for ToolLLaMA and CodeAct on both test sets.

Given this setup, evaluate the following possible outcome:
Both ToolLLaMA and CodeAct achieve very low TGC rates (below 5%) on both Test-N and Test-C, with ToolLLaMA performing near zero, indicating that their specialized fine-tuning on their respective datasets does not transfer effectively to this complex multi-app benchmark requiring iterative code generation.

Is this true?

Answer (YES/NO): NO